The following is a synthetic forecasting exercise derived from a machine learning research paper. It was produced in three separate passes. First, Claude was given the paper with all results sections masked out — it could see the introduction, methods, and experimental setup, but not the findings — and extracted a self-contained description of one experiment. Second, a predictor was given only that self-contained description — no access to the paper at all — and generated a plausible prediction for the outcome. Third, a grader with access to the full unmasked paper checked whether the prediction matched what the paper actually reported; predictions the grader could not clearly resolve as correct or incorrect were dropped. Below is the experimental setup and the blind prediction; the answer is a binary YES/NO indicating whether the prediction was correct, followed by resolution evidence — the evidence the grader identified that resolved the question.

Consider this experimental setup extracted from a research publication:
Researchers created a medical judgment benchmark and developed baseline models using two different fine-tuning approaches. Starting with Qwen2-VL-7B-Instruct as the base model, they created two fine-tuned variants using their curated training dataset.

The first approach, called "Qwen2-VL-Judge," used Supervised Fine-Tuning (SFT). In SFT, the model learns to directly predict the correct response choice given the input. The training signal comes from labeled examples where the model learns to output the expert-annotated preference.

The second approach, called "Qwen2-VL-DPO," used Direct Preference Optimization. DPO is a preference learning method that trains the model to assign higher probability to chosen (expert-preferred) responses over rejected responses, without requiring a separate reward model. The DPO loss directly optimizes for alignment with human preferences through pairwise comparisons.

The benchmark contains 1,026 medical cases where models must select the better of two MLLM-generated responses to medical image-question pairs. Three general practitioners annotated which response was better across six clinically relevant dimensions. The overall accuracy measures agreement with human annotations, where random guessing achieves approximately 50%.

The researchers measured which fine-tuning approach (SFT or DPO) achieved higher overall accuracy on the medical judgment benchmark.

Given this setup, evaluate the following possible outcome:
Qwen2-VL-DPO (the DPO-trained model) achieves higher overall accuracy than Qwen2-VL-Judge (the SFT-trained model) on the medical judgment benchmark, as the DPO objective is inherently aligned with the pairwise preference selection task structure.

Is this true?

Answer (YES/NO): NO